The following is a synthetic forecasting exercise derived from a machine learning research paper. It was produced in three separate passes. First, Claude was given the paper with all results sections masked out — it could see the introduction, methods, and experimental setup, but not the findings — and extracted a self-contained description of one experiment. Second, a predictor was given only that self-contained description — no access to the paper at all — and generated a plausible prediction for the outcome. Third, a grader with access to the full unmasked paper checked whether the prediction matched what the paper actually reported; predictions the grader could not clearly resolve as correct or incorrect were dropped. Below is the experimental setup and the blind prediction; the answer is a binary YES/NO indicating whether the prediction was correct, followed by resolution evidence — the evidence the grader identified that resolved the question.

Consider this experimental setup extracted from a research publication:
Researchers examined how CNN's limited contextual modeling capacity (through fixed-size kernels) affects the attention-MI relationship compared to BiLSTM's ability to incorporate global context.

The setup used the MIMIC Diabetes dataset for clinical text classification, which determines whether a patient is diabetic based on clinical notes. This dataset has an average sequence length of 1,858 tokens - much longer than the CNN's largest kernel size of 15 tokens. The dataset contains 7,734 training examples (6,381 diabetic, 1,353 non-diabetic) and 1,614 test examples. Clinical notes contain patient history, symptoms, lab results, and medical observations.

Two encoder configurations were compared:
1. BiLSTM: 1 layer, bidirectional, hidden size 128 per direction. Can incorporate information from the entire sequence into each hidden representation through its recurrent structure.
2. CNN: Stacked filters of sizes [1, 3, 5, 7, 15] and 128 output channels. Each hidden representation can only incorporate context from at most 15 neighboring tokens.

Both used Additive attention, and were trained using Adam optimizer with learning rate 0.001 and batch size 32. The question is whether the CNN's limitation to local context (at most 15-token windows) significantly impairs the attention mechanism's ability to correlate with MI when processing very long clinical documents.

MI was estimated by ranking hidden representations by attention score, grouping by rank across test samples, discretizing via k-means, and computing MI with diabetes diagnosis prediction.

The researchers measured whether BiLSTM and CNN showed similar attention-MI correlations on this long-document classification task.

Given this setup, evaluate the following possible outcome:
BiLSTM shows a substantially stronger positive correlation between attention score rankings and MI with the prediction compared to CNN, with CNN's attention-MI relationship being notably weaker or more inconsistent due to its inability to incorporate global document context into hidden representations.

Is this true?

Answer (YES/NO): NO